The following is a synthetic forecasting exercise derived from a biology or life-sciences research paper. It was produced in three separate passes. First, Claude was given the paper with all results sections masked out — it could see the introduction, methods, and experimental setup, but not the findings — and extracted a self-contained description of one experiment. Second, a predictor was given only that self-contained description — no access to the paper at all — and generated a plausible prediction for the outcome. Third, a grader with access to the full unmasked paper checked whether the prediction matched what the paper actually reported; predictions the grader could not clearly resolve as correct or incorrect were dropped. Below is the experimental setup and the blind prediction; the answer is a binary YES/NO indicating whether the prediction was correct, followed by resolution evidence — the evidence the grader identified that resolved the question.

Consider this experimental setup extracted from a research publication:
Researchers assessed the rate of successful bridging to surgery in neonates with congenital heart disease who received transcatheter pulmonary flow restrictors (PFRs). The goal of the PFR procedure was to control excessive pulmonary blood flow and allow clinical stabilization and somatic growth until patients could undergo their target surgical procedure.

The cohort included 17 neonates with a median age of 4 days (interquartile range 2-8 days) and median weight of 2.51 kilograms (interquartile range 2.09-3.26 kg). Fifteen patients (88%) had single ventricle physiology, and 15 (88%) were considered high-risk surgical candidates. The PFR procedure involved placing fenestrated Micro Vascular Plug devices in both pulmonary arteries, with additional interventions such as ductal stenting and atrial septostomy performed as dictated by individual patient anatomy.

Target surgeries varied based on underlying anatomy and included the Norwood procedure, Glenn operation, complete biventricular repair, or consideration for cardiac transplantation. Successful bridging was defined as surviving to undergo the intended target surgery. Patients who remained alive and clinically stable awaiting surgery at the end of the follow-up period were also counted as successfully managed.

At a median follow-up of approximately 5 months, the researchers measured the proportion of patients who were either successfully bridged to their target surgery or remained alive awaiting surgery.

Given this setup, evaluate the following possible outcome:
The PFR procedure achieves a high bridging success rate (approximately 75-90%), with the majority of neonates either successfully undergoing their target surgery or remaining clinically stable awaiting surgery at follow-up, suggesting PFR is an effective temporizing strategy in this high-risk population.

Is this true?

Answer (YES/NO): YES